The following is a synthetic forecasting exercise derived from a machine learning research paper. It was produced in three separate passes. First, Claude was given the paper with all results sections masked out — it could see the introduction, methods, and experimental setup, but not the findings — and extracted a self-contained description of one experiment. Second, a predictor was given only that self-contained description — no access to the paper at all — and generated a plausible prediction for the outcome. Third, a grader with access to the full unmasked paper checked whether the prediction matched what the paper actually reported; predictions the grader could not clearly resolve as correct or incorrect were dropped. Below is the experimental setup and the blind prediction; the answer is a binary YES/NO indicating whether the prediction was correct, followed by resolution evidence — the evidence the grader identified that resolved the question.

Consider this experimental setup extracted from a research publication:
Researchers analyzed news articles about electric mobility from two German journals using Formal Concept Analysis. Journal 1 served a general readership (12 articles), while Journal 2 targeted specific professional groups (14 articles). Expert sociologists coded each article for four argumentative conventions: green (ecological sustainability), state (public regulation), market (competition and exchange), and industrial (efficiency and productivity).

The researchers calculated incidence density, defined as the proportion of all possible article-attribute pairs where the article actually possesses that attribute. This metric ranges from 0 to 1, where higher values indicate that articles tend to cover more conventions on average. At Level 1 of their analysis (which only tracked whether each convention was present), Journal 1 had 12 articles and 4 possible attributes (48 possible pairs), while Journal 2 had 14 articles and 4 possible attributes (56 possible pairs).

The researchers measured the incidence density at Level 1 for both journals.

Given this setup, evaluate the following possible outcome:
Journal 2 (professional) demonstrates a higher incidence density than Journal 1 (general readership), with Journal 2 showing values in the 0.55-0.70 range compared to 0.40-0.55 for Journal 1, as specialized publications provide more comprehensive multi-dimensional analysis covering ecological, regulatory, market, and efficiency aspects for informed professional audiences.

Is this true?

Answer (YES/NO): NO